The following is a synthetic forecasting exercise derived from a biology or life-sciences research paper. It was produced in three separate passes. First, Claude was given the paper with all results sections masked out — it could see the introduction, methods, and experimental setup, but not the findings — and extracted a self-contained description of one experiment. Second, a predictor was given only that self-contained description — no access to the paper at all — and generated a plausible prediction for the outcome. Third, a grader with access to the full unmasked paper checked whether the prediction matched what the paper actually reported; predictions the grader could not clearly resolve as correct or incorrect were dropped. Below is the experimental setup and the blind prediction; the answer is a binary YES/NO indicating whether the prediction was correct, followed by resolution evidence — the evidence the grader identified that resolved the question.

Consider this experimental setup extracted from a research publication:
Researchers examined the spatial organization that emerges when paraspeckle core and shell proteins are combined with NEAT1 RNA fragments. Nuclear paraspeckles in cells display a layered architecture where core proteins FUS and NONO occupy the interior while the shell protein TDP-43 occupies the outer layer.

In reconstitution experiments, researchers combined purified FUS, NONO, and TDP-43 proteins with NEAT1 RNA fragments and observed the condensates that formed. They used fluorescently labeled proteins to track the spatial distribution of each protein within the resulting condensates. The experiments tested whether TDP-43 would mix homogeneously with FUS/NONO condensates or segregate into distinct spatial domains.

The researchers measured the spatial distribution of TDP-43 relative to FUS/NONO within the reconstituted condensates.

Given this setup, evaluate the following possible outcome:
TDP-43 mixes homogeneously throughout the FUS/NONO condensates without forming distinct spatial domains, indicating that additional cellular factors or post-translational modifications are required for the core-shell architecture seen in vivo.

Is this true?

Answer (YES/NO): NO